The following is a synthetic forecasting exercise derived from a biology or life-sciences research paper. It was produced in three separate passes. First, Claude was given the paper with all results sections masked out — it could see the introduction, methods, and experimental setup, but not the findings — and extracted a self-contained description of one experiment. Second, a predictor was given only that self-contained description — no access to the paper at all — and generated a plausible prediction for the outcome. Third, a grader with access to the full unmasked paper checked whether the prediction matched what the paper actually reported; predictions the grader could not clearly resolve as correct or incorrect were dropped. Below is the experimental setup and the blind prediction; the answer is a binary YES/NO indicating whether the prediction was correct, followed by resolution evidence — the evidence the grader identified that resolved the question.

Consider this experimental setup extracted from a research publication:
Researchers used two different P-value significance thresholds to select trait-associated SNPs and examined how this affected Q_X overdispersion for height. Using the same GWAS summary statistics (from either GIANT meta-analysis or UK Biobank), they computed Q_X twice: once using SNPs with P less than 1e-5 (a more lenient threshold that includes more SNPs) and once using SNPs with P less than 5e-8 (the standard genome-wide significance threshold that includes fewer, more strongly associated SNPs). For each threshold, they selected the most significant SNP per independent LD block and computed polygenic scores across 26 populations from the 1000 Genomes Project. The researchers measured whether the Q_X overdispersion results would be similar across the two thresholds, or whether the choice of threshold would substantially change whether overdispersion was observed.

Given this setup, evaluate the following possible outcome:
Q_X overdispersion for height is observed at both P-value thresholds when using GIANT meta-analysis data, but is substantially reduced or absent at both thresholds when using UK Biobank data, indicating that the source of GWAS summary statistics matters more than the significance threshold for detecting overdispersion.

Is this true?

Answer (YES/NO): YES